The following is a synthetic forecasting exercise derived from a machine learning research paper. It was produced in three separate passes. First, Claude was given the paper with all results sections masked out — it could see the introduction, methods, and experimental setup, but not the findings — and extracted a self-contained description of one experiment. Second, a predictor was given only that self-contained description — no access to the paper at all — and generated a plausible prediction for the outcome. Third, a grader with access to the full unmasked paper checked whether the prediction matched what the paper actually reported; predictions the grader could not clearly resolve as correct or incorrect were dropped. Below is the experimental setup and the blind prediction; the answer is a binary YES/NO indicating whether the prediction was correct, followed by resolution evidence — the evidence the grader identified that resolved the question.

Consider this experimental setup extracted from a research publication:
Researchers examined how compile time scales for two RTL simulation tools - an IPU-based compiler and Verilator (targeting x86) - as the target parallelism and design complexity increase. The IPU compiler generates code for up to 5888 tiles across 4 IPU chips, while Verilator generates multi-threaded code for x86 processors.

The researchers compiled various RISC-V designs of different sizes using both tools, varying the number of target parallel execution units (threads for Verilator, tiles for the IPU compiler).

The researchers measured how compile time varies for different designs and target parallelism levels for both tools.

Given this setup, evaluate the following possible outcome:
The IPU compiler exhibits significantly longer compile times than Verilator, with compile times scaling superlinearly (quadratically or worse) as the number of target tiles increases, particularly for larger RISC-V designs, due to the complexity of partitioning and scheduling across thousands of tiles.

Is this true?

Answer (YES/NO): NO